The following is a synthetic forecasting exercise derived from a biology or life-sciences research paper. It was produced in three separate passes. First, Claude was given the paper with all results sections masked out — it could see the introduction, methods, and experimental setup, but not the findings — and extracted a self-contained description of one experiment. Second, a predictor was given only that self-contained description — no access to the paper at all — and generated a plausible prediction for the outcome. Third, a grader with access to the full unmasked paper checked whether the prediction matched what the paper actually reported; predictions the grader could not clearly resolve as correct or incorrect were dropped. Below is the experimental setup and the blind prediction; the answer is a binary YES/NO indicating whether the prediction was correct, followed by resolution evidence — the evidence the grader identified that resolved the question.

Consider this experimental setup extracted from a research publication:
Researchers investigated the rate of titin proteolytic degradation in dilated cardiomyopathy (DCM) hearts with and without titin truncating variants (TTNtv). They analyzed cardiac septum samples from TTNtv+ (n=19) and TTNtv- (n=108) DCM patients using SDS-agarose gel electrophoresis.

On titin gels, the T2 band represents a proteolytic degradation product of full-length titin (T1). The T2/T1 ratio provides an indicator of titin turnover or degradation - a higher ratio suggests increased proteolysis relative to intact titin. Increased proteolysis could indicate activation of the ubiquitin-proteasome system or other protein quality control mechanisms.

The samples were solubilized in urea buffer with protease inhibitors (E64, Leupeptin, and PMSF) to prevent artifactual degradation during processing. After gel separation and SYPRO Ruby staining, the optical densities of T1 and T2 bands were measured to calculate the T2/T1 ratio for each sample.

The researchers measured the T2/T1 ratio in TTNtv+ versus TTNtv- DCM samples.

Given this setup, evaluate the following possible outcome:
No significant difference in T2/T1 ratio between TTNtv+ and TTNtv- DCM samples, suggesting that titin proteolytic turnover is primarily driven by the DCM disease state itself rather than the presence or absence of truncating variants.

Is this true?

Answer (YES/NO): NO